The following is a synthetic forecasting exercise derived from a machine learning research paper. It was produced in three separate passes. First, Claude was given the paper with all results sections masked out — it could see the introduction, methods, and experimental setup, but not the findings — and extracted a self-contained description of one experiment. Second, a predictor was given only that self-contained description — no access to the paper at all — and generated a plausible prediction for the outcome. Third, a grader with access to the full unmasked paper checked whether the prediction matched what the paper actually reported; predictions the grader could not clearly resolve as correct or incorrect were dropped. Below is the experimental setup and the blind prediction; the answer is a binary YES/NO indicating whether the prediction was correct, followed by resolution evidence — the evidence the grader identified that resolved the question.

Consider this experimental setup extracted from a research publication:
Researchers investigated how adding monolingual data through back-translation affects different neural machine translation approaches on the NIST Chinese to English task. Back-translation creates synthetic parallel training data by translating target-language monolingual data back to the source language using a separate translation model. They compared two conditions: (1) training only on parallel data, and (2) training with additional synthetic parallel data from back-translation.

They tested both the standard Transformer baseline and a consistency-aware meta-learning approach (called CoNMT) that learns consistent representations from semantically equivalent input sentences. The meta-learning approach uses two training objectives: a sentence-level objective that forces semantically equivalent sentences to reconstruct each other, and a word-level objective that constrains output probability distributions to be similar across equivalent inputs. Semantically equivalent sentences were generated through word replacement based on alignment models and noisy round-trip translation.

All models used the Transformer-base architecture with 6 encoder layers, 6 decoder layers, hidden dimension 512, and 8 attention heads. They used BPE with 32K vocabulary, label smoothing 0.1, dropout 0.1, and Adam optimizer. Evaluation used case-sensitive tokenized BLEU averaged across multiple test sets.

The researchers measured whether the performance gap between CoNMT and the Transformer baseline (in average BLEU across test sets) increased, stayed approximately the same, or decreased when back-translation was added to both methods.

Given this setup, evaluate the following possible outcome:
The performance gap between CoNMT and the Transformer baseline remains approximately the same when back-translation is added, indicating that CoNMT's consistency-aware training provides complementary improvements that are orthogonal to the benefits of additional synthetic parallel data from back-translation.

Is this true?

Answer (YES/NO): NO